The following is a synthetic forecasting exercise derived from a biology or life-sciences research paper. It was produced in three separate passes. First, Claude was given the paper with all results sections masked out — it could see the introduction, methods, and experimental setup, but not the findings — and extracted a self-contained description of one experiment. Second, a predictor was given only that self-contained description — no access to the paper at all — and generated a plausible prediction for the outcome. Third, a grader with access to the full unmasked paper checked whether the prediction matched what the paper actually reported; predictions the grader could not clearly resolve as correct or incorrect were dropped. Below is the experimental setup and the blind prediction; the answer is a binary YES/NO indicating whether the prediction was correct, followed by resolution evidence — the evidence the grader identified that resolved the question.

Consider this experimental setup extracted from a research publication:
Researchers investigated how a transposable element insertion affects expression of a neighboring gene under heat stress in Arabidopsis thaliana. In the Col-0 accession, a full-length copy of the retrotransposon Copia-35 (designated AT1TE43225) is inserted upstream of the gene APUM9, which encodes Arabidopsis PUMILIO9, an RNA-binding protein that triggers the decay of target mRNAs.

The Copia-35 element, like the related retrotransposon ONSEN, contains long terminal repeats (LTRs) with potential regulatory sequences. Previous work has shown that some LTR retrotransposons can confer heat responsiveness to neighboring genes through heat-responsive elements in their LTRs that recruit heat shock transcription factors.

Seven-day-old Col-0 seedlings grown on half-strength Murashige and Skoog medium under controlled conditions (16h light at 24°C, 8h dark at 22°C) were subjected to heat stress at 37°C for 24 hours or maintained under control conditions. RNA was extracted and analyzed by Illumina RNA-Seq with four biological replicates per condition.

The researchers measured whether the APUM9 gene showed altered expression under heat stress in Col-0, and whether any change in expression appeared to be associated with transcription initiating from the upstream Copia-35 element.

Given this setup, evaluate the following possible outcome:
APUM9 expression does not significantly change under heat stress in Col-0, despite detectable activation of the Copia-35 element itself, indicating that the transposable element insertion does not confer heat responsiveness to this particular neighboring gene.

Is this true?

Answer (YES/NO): NO